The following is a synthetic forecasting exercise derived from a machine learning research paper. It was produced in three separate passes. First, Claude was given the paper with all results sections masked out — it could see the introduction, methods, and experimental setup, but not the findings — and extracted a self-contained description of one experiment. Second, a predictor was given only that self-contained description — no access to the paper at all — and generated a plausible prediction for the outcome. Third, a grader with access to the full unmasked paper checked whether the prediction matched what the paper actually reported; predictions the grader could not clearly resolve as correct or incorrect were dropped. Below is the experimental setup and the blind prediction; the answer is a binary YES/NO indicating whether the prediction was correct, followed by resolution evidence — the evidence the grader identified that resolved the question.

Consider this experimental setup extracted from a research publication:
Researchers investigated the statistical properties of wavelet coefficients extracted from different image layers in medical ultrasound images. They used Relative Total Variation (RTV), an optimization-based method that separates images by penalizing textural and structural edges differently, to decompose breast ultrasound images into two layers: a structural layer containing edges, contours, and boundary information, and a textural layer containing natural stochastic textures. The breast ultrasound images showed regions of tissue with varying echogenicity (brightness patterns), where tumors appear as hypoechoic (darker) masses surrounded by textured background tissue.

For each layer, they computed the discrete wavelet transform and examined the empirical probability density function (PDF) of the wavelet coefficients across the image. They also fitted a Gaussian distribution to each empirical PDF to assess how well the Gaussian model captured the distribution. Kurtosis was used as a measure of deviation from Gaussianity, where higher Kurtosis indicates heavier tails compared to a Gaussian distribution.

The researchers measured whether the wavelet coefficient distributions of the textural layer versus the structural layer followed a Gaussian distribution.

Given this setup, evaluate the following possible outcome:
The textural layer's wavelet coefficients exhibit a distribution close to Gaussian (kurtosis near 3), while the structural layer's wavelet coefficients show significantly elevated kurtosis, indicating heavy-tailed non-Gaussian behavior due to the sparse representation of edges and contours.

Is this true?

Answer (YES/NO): YES